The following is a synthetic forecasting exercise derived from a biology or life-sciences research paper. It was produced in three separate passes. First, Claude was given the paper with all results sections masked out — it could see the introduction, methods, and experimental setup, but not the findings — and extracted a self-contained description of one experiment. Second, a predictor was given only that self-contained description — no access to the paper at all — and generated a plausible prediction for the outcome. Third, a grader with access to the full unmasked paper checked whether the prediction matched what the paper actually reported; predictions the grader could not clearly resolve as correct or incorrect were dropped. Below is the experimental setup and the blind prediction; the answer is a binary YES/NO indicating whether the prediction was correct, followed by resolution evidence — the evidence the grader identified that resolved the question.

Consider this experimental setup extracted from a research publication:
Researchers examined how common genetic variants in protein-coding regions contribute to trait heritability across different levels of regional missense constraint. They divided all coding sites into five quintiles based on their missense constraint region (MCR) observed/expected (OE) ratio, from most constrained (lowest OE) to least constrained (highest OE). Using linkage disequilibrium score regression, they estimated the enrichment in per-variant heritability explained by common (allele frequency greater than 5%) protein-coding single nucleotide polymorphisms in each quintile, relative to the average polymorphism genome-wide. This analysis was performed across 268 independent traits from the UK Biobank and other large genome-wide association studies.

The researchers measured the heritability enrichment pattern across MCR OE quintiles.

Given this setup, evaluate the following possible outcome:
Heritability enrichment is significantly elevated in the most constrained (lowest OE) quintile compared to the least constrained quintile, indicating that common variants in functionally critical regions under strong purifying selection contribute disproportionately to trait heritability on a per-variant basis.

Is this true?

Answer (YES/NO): YES